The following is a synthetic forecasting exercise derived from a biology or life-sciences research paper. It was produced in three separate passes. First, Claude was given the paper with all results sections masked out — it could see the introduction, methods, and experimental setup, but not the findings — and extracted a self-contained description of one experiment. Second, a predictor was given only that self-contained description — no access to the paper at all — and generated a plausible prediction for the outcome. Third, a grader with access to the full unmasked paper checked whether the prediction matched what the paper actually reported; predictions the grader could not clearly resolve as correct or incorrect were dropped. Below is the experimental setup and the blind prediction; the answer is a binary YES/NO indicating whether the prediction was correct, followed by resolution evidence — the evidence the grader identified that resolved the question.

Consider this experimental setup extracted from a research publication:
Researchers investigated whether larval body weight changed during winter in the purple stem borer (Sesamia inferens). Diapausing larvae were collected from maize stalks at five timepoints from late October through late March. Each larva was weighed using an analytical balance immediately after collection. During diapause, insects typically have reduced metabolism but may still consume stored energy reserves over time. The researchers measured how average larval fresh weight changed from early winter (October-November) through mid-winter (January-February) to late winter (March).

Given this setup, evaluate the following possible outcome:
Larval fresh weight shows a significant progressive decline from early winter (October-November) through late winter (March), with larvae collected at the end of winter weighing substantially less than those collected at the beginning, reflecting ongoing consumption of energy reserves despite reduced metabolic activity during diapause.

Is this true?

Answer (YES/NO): NO